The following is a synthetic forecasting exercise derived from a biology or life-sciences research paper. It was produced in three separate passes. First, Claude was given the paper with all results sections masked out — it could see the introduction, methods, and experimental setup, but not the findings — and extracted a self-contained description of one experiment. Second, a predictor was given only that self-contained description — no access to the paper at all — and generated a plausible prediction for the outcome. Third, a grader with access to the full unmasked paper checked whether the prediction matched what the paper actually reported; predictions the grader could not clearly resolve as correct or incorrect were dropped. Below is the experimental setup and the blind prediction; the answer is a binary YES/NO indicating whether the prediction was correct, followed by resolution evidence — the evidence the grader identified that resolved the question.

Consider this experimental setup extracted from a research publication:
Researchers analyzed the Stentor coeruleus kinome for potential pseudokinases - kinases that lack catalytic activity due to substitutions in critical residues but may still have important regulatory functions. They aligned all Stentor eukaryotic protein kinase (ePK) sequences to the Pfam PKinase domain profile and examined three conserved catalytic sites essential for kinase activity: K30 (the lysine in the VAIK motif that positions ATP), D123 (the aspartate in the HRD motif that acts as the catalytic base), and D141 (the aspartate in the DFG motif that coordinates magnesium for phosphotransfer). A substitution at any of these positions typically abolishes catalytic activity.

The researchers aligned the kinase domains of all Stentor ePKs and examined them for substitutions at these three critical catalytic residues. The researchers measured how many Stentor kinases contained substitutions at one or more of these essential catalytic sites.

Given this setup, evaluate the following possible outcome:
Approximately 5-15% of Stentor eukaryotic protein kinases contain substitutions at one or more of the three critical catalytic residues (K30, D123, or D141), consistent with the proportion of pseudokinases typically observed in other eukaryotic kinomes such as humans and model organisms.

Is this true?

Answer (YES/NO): YES